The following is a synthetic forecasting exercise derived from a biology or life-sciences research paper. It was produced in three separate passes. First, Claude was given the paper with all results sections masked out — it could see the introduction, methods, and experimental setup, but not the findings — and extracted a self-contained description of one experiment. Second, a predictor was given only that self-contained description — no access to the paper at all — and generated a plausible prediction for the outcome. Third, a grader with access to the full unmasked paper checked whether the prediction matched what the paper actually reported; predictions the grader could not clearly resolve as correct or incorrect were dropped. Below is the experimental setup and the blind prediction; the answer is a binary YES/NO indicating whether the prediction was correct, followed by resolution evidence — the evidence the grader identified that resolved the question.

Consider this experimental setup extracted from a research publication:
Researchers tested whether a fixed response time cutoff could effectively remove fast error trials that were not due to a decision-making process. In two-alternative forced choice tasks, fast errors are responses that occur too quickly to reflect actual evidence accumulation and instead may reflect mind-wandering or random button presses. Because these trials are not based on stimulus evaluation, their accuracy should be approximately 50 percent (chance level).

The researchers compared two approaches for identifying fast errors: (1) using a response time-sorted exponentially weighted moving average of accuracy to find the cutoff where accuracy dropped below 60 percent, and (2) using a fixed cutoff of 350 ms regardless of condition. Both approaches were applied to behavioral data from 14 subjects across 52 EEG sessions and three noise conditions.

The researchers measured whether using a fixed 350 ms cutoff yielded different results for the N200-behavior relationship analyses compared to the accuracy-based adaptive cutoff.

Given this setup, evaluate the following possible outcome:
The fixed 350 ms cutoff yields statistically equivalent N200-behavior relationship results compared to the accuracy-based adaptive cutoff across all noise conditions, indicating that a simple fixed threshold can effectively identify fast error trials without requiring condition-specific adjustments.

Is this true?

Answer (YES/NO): YES